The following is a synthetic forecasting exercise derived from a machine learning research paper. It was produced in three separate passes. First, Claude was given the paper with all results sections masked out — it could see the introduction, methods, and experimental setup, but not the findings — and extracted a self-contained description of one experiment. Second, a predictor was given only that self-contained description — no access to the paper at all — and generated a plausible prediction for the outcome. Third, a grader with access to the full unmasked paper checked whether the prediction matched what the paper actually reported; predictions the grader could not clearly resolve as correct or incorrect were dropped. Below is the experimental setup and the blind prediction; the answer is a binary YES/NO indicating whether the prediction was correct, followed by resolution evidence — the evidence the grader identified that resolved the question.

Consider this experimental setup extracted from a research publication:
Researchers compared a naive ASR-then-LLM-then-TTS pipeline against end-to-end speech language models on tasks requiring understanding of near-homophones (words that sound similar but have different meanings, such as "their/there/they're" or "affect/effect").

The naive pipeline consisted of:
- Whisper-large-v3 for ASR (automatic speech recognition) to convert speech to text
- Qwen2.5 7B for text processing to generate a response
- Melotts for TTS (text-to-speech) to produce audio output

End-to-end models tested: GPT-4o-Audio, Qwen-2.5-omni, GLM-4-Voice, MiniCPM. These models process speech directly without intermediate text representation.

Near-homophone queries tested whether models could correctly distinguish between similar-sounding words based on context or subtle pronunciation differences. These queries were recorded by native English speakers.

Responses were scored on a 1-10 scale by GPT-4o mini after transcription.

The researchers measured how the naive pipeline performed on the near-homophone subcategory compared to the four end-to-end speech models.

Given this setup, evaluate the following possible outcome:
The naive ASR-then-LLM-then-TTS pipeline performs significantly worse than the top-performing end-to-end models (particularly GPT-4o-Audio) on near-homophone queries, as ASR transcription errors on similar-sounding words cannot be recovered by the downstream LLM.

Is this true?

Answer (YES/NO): NO